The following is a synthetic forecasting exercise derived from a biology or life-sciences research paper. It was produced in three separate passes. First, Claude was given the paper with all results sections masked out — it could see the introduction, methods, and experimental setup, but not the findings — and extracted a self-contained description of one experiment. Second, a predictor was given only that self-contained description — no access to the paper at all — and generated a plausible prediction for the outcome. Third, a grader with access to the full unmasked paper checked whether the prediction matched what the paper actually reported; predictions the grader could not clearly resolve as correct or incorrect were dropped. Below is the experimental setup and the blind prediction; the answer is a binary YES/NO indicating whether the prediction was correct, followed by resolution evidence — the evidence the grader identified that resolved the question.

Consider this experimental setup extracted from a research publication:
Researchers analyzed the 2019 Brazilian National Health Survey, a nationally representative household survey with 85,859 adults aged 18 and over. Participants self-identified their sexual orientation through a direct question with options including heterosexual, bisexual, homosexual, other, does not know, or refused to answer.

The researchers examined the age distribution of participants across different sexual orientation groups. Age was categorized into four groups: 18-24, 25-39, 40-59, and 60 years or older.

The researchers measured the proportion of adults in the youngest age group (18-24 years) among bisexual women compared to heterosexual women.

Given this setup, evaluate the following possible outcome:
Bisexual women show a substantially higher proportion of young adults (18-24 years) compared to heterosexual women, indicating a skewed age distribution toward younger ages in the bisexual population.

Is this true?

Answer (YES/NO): YES